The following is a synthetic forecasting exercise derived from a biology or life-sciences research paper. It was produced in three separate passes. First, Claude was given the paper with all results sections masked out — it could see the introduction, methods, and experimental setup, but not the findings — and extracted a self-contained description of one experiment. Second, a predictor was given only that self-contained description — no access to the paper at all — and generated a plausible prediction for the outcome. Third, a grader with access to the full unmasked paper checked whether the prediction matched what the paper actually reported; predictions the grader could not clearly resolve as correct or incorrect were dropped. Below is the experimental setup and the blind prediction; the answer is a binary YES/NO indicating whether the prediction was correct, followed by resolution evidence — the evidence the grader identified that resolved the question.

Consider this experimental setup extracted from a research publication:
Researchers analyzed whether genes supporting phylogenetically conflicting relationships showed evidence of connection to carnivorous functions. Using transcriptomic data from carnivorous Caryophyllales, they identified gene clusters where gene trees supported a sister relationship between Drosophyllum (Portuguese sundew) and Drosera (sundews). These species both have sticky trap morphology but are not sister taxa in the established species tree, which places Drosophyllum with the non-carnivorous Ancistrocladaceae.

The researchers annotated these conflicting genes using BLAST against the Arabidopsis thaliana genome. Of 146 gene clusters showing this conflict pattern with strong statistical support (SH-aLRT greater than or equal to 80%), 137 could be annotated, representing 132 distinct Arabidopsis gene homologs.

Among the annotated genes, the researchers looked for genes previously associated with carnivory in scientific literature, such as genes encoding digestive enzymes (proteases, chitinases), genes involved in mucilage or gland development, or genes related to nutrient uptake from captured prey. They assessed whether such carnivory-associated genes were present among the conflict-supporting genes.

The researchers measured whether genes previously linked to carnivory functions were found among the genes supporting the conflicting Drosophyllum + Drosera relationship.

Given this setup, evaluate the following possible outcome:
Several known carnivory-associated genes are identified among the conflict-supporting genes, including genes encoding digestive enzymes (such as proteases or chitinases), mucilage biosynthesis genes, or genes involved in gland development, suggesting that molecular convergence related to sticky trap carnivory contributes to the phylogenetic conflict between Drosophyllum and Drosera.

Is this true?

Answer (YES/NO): NO